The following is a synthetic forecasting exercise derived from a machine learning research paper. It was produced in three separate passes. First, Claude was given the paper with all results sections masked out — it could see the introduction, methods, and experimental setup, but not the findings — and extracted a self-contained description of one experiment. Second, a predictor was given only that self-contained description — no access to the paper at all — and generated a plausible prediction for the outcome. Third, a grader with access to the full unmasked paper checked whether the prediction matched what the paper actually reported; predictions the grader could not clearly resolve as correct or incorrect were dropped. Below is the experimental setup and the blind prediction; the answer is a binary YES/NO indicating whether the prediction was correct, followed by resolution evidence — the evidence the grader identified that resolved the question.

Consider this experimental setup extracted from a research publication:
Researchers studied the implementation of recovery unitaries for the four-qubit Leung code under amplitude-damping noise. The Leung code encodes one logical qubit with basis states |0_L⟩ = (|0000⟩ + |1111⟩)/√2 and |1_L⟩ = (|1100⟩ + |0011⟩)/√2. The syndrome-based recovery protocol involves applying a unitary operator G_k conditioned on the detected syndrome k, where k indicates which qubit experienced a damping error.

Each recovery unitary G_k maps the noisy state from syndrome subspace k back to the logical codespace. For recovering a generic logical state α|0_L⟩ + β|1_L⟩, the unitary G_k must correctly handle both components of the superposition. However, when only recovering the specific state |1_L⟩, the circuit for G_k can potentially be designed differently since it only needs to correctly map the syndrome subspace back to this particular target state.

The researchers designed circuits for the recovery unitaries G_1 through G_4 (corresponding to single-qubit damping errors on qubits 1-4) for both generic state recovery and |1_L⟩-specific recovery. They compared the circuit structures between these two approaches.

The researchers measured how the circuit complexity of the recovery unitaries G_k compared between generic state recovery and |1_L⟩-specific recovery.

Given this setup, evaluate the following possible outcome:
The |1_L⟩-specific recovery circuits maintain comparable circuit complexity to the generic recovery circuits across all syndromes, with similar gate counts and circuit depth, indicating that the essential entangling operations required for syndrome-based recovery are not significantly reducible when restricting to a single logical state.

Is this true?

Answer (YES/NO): NO